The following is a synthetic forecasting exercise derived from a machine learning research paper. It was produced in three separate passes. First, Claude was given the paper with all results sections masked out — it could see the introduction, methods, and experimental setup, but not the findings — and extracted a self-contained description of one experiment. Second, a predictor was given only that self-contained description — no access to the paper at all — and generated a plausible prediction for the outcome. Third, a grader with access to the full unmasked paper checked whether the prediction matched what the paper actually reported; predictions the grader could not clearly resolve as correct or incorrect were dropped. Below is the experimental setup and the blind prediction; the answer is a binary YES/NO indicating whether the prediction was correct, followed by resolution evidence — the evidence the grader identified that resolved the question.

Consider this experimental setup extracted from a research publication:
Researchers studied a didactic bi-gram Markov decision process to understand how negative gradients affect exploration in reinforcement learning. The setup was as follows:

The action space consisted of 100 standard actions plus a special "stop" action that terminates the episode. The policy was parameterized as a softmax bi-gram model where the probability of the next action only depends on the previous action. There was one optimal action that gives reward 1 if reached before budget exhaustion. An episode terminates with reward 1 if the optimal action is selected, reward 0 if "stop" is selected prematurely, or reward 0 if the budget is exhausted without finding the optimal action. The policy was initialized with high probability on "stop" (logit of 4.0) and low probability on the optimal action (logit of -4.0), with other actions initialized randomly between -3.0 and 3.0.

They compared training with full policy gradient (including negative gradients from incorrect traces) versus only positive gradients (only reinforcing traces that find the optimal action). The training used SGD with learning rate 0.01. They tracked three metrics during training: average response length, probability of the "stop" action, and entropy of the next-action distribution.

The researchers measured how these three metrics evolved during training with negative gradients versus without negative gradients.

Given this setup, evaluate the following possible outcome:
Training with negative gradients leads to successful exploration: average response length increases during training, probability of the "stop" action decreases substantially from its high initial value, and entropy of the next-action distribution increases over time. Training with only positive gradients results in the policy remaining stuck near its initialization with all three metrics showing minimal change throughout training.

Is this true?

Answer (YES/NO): YES